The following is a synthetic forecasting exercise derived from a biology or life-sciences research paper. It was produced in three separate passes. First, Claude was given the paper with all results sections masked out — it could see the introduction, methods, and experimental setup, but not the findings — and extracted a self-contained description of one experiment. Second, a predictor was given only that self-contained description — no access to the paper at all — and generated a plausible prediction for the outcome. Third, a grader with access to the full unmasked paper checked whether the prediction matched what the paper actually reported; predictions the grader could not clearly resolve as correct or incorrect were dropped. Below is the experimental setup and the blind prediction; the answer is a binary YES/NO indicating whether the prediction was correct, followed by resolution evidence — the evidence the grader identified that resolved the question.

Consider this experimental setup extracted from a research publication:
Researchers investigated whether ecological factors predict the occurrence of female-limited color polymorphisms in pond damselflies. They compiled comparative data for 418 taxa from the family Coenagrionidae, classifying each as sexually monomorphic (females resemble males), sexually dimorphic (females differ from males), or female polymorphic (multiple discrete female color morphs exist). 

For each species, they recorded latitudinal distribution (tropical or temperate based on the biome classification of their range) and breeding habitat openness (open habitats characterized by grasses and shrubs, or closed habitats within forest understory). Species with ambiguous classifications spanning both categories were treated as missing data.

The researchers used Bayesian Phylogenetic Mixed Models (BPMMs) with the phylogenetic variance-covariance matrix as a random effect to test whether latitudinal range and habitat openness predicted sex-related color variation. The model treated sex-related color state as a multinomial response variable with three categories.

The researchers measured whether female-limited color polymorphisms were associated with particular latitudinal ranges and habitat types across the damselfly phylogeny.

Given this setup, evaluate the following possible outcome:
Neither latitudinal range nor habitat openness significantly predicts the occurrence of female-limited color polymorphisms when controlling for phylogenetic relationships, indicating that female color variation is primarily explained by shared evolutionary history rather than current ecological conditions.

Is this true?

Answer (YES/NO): NO